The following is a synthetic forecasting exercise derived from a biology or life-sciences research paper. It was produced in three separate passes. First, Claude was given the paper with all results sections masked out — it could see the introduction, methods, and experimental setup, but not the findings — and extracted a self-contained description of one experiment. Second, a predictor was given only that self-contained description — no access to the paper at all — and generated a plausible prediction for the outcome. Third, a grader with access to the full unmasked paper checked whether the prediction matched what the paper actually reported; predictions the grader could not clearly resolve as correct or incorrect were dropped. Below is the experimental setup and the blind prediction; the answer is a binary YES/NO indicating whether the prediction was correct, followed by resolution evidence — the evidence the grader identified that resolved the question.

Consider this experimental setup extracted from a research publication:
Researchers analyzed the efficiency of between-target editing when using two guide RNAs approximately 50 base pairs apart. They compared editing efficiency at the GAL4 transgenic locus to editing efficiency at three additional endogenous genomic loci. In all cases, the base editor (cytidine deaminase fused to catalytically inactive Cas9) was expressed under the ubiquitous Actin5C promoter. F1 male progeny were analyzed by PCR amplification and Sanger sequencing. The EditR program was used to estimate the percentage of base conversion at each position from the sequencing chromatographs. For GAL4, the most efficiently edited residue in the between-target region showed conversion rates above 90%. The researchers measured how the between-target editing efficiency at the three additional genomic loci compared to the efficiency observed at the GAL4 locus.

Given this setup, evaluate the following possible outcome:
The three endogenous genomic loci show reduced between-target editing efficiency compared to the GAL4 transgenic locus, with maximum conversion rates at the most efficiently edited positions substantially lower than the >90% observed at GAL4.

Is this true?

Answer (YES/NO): YES